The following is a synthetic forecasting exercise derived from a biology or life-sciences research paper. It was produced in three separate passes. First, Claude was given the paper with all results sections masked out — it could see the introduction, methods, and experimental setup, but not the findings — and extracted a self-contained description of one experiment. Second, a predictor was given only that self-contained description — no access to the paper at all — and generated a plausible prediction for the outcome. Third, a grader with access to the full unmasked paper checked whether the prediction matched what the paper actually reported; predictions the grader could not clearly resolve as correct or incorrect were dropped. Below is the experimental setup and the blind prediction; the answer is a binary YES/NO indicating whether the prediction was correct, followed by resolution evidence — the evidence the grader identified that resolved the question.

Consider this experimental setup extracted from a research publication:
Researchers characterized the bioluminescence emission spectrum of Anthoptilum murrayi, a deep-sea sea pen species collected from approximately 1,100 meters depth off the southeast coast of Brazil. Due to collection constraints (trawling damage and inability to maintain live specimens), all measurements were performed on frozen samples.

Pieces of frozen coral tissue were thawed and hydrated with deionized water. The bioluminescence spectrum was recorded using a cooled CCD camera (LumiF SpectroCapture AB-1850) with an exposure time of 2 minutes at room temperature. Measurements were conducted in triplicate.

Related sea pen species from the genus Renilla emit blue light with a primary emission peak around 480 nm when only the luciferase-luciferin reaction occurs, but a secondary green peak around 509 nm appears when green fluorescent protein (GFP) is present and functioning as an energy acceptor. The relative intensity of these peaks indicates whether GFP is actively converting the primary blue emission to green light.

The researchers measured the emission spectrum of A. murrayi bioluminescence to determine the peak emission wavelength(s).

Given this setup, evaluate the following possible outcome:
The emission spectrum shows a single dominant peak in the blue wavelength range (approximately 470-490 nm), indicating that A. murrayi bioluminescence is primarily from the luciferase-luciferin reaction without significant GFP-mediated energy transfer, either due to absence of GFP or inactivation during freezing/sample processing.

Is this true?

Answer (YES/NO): NO